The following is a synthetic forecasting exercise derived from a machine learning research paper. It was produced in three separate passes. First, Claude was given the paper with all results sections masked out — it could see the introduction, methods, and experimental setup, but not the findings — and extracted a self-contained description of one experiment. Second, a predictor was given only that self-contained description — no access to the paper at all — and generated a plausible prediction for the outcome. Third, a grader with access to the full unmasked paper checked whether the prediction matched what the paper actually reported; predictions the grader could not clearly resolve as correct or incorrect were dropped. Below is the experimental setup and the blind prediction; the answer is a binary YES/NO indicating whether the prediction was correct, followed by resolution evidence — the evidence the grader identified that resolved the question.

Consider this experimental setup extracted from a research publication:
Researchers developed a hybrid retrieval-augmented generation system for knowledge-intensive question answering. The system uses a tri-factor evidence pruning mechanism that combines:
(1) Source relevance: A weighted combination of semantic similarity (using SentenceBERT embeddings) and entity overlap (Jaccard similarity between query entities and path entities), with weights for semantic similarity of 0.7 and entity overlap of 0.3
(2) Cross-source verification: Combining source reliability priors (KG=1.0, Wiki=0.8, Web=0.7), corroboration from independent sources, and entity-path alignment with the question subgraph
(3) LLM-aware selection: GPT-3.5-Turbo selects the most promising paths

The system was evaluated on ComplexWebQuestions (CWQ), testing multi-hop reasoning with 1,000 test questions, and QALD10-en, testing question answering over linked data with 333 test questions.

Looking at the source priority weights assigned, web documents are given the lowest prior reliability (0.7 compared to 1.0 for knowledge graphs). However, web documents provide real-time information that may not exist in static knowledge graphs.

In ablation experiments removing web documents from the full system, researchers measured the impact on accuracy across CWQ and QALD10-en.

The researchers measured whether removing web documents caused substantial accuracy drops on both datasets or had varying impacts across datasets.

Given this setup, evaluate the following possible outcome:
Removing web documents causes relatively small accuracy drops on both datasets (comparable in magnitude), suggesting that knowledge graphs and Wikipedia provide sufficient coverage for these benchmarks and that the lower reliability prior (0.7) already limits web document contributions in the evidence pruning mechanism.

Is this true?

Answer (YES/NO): NO